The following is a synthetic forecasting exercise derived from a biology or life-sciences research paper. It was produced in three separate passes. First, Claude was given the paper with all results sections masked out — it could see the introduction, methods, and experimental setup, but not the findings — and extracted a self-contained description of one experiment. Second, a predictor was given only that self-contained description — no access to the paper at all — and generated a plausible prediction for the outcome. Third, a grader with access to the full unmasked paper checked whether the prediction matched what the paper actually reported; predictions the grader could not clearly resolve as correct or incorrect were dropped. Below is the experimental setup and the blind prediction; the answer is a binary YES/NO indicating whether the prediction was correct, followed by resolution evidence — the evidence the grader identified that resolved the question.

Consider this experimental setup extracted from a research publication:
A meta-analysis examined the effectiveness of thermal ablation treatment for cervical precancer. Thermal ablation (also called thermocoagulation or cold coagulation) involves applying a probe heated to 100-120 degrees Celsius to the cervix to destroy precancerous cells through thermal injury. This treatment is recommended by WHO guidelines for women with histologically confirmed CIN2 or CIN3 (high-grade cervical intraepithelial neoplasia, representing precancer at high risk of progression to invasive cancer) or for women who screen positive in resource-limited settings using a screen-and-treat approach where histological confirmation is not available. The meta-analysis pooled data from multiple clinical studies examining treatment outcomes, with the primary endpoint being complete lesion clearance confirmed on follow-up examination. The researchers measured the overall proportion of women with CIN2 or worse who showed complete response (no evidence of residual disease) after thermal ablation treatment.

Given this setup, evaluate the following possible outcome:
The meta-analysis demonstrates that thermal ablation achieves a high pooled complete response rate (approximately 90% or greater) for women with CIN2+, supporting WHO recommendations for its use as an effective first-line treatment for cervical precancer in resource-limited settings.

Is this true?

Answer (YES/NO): YES